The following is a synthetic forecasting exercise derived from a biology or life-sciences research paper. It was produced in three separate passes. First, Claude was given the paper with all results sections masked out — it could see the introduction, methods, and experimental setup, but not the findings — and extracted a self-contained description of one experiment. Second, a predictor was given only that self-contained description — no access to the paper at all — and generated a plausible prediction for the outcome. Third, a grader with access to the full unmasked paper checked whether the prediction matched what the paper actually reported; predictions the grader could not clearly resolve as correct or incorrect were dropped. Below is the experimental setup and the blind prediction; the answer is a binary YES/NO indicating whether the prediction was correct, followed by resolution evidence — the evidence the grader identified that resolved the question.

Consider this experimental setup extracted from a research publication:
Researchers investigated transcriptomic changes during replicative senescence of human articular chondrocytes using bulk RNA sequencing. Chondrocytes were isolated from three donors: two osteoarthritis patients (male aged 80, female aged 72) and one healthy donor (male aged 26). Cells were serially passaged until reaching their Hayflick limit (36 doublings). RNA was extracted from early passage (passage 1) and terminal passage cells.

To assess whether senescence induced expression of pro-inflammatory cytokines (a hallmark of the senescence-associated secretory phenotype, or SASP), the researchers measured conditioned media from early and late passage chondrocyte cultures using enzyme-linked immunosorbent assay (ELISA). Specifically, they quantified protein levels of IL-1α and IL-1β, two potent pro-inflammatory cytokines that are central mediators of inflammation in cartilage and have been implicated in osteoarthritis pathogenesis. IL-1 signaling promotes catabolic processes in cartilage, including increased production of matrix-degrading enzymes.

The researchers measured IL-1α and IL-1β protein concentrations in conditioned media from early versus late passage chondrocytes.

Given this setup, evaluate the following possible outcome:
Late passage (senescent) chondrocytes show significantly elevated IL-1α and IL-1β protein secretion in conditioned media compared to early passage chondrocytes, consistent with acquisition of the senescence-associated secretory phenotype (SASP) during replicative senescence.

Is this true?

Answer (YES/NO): YES